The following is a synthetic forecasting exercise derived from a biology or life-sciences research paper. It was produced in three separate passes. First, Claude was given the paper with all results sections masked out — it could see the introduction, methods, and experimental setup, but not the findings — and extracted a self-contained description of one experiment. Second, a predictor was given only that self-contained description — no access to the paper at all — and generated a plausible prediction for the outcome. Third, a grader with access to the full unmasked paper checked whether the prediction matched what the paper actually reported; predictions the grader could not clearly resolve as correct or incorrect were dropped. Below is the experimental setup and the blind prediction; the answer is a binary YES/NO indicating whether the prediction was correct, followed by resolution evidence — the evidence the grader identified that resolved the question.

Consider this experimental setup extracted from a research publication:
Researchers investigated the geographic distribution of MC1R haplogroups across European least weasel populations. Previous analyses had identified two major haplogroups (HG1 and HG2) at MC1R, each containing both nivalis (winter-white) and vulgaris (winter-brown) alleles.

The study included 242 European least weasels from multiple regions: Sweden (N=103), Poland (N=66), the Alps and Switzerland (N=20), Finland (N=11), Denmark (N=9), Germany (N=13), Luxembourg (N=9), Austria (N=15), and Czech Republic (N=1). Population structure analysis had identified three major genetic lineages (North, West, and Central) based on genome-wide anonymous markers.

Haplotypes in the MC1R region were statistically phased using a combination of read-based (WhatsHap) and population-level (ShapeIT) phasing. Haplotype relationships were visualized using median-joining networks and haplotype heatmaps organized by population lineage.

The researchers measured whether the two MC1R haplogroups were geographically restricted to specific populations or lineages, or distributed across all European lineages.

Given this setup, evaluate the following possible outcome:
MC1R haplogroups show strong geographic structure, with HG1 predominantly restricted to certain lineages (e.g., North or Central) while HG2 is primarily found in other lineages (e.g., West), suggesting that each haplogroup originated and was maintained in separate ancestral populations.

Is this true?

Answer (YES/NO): NO